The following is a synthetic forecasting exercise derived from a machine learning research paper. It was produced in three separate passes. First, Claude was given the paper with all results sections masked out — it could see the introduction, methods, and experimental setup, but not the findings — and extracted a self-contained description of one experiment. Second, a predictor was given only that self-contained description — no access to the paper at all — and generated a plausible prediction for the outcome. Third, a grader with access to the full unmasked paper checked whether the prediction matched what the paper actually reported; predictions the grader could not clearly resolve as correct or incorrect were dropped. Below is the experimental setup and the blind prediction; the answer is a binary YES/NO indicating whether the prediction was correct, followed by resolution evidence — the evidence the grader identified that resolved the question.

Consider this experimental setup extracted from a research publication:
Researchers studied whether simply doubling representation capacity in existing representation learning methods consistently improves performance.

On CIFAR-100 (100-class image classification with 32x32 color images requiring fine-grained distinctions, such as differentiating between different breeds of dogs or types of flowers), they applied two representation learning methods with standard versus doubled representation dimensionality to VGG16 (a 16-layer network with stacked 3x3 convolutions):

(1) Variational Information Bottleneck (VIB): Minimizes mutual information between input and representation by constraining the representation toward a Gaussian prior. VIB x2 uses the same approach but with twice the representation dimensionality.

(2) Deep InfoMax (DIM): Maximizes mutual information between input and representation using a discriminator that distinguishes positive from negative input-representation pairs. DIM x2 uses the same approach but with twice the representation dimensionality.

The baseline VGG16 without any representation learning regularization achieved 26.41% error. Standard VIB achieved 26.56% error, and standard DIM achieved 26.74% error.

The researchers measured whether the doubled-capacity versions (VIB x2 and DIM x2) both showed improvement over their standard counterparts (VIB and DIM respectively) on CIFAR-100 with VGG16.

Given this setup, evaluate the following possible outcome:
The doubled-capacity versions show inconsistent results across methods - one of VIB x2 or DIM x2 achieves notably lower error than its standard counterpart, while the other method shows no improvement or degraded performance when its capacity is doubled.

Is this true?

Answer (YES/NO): NO